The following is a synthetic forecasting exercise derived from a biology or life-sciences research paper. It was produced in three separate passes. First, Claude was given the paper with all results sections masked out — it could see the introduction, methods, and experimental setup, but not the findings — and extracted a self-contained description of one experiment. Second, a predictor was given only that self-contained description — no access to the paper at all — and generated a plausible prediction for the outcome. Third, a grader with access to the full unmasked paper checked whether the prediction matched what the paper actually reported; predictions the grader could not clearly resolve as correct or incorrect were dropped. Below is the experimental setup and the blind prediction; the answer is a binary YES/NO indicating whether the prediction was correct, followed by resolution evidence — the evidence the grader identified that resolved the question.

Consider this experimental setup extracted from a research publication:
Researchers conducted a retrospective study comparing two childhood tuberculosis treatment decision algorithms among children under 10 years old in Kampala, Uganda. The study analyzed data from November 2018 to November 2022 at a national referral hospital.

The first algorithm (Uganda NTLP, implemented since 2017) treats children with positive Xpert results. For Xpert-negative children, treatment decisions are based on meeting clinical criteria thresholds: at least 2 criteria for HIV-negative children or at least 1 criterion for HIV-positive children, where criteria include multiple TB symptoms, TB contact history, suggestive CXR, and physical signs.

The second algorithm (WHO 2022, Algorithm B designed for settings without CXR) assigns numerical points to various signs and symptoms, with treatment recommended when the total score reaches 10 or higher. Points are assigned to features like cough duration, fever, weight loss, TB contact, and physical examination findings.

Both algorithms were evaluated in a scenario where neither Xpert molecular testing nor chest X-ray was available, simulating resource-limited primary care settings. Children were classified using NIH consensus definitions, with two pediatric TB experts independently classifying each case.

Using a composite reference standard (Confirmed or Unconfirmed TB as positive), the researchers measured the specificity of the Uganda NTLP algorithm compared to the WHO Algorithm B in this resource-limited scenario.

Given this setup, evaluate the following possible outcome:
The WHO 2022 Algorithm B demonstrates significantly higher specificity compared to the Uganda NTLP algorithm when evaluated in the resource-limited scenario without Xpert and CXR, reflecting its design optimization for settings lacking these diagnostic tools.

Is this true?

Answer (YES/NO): NO